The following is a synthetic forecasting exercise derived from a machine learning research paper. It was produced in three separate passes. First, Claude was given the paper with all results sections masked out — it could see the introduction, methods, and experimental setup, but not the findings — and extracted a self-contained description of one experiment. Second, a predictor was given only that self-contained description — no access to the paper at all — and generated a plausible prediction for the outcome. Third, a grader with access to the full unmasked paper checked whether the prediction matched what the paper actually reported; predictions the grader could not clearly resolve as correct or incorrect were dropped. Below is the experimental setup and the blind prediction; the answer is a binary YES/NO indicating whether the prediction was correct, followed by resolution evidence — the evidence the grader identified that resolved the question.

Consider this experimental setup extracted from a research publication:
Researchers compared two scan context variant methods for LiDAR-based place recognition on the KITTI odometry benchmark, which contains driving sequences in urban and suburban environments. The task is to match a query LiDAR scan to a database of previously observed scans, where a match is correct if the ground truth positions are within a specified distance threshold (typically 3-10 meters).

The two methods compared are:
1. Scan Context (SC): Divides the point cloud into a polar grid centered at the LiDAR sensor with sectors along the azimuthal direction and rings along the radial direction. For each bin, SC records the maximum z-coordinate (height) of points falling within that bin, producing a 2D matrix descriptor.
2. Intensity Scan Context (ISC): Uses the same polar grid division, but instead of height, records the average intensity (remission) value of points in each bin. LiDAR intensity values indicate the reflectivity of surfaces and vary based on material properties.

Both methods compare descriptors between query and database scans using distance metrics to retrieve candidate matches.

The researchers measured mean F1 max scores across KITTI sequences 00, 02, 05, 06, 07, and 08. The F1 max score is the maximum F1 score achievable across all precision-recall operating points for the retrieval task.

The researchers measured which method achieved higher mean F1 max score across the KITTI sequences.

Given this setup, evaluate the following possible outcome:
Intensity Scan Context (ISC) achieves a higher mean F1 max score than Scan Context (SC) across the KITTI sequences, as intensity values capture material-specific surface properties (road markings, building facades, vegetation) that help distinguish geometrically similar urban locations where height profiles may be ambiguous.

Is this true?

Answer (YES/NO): NO